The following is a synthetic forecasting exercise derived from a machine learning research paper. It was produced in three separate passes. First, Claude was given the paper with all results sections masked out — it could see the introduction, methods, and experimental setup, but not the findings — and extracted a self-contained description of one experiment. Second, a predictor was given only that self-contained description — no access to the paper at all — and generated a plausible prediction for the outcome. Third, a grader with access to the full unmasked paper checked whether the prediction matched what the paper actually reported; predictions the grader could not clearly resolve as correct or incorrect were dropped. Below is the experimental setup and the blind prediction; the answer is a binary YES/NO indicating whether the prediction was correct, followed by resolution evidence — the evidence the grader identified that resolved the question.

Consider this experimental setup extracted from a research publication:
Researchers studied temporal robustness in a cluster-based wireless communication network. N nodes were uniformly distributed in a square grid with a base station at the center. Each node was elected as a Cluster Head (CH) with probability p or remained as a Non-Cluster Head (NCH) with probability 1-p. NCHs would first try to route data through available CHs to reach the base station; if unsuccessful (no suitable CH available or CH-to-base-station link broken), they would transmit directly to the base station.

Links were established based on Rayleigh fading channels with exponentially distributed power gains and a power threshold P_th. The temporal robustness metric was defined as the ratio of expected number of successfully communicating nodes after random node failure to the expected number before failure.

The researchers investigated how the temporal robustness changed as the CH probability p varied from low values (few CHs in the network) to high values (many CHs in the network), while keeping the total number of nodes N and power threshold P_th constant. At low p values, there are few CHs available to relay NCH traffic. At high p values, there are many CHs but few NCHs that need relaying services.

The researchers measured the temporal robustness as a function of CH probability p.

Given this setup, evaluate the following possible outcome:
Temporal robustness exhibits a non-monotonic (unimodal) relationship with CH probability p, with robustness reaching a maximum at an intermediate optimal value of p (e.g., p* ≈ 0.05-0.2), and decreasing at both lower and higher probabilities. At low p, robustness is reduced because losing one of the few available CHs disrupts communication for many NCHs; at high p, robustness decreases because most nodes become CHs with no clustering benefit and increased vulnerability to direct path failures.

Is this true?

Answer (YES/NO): NO